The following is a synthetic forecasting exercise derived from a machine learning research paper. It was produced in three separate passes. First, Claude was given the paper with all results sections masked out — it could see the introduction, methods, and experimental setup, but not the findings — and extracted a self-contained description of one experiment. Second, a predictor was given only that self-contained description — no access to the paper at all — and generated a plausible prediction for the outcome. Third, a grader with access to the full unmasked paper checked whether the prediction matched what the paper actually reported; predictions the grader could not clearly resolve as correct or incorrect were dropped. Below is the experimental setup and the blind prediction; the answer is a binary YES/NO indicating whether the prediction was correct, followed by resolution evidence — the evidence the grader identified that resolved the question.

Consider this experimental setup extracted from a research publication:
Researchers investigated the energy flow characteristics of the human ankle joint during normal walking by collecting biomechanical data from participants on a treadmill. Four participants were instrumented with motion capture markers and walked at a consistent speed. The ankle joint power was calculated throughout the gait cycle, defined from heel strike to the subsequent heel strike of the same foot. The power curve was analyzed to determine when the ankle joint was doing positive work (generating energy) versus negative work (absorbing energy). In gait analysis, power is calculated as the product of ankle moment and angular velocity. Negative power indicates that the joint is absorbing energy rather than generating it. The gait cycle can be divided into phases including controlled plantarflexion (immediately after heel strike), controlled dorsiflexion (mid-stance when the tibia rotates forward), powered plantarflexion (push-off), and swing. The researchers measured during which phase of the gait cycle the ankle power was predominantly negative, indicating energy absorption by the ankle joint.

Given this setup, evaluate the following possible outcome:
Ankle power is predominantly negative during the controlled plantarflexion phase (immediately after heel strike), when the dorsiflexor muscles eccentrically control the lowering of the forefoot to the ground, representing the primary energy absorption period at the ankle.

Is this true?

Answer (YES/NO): NO